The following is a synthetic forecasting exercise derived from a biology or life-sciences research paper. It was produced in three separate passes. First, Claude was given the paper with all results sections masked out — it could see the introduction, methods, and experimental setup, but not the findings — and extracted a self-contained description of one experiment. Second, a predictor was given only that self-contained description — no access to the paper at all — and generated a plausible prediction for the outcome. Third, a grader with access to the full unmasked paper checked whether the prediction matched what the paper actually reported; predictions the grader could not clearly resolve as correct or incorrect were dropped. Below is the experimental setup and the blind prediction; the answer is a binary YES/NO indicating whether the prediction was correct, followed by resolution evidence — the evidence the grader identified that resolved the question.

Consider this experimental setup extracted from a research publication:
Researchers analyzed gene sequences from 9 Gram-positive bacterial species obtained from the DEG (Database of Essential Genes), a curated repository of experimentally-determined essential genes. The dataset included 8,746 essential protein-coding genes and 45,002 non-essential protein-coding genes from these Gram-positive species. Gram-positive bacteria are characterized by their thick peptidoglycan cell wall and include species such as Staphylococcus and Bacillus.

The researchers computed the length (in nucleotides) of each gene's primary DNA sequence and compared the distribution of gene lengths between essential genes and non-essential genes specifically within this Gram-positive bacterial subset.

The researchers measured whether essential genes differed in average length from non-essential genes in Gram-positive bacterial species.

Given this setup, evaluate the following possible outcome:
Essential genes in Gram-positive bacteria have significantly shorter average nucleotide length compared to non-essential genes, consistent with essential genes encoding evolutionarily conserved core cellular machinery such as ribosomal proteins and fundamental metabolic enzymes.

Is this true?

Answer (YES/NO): NO